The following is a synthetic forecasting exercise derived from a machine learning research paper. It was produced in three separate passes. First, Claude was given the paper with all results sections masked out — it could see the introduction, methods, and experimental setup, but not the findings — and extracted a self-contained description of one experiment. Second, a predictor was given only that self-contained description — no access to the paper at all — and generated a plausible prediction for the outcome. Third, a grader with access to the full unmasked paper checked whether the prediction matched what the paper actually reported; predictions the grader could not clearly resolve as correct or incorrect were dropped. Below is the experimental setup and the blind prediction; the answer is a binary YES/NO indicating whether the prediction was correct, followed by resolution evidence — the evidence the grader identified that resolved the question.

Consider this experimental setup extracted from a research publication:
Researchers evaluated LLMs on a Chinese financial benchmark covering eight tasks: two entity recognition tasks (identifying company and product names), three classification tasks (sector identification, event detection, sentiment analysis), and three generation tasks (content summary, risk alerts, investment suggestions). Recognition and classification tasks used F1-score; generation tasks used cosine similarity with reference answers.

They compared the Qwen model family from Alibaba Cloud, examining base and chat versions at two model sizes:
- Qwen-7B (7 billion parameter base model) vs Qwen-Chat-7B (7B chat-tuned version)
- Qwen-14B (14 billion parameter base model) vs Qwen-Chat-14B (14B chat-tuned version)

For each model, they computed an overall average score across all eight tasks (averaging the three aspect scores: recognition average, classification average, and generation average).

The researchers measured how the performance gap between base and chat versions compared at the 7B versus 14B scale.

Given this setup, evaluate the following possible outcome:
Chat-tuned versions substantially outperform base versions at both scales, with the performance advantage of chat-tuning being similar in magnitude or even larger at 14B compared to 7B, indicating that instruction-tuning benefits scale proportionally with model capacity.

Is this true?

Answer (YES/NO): NO